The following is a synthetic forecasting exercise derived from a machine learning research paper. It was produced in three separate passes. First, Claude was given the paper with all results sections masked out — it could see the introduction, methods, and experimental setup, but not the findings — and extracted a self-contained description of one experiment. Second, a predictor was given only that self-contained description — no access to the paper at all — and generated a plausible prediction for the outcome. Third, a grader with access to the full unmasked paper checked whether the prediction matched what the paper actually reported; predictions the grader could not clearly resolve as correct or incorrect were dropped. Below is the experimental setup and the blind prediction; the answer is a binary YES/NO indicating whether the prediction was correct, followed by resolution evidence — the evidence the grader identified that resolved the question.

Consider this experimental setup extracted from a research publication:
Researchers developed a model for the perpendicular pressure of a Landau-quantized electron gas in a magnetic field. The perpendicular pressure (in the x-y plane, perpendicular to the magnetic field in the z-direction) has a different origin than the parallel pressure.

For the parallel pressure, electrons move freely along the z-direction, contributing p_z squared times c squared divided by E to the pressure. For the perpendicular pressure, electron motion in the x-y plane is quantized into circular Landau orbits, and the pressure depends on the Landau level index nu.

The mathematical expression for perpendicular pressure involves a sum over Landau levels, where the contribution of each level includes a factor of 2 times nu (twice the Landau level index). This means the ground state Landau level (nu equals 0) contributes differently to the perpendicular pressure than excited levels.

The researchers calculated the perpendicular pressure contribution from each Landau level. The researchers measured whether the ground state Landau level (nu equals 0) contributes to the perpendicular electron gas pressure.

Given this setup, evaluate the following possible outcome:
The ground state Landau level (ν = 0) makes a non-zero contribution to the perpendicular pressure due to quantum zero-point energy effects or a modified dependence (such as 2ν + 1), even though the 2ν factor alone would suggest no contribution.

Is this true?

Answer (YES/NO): NO